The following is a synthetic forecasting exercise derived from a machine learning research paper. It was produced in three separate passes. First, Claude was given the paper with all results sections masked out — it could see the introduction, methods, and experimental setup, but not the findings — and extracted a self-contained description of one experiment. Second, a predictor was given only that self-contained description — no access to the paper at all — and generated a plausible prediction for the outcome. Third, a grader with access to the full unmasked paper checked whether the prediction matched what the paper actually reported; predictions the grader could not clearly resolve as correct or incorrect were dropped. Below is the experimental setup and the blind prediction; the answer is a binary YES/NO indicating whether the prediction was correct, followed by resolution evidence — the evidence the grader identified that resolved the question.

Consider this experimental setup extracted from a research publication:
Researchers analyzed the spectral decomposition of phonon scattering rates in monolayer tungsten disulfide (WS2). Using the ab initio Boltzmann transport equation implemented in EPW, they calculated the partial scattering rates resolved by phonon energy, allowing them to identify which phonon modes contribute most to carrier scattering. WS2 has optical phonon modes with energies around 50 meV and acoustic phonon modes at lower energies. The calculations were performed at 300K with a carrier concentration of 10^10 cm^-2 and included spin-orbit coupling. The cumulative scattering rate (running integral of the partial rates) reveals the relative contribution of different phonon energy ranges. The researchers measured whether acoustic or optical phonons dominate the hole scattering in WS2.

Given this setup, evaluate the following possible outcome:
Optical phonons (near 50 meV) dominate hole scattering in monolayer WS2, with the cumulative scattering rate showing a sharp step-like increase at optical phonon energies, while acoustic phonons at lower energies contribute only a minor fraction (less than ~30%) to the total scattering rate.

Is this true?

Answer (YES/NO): NO